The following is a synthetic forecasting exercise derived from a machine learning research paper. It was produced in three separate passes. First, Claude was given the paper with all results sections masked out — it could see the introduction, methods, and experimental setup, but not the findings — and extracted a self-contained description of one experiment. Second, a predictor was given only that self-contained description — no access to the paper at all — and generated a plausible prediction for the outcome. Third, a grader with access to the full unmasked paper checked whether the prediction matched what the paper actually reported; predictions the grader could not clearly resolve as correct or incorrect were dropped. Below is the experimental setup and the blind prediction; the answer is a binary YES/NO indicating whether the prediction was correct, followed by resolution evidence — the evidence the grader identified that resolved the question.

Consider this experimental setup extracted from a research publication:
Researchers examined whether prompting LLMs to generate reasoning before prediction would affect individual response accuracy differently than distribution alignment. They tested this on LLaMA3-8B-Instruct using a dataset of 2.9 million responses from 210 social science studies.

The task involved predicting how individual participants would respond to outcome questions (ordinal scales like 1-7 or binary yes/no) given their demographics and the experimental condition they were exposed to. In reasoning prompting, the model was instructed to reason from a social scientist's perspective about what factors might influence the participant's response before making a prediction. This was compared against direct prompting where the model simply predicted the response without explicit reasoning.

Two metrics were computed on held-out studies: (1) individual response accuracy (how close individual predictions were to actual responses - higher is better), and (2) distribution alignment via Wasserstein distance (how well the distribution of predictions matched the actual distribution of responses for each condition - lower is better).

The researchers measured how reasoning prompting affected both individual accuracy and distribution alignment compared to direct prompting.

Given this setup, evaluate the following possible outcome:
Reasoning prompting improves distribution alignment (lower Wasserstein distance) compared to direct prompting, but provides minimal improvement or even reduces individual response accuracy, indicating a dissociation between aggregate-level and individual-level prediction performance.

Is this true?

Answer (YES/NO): YES